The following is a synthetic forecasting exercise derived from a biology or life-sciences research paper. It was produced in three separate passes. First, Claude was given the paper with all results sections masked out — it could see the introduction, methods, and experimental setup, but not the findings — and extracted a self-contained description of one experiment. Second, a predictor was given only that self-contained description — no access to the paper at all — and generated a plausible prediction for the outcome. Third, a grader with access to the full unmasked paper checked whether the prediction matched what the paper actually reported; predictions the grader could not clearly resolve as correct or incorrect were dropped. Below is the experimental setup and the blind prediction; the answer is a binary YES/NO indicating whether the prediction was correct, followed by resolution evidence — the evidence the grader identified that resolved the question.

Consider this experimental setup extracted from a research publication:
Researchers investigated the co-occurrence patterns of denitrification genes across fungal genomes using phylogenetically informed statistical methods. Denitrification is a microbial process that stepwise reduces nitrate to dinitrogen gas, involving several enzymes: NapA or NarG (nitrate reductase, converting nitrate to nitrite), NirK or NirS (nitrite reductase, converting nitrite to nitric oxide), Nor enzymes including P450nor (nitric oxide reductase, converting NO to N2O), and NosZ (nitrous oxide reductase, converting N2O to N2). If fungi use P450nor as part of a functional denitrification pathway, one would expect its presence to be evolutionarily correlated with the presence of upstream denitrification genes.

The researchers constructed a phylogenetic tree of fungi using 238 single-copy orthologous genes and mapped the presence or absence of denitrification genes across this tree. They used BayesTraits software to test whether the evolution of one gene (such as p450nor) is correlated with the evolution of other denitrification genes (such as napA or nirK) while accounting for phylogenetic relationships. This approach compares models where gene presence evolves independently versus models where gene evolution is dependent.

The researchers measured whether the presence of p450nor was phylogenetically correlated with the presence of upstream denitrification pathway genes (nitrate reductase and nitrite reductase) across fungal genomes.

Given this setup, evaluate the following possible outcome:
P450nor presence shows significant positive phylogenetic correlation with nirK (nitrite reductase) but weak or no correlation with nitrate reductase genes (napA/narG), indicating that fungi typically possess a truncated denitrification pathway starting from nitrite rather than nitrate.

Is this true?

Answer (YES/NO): NO